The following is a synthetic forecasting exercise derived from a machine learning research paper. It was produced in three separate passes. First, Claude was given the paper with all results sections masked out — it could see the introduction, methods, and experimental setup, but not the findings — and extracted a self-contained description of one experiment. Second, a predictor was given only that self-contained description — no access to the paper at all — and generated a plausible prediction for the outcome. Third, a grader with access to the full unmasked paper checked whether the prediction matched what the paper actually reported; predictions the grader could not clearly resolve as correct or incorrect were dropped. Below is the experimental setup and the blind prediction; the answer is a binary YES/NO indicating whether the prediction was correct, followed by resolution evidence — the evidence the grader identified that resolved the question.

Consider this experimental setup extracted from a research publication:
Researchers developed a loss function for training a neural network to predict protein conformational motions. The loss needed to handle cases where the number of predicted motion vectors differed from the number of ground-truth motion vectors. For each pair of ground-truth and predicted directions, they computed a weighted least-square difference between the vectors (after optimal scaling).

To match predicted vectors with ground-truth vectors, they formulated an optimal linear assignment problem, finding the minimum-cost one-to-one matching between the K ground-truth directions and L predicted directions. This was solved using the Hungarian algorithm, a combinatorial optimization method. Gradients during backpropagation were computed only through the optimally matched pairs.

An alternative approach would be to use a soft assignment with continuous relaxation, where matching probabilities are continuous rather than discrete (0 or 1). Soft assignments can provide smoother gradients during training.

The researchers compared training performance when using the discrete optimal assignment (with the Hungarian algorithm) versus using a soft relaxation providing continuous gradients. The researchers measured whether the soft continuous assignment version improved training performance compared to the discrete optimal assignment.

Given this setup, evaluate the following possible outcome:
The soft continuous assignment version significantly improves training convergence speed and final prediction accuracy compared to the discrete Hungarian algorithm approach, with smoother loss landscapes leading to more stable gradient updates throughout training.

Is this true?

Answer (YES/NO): NO